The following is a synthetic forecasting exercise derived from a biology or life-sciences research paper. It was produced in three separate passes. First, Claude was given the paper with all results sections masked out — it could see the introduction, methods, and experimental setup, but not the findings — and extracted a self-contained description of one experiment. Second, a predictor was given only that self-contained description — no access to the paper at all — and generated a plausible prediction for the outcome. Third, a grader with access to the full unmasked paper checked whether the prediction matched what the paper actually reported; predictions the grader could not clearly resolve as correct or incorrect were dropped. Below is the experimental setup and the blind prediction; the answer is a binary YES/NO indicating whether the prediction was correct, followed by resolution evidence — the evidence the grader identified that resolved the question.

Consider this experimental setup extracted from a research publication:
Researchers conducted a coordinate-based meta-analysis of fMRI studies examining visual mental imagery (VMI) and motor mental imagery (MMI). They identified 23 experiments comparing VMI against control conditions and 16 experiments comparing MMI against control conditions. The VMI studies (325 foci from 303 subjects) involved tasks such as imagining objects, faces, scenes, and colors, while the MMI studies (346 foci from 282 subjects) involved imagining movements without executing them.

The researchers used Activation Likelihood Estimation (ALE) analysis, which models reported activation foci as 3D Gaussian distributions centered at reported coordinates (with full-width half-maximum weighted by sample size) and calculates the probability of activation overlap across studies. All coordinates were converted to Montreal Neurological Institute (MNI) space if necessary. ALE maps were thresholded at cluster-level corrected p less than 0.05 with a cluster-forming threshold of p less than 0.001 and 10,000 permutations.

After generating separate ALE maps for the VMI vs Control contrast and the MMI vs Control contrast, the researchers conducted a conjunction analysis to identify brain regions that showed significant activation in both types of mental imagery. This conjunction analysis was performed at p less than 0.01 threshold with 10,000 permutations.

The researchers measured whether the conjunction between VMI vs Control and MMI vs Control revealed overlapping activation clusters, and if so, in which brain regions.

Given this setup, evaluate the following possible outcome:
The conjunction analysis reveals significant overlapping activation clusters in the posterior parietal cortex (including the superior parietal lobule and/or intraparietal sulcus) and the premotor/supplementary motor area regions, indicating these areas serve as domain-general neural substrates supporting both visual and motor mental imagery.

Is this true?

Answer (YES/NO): NO